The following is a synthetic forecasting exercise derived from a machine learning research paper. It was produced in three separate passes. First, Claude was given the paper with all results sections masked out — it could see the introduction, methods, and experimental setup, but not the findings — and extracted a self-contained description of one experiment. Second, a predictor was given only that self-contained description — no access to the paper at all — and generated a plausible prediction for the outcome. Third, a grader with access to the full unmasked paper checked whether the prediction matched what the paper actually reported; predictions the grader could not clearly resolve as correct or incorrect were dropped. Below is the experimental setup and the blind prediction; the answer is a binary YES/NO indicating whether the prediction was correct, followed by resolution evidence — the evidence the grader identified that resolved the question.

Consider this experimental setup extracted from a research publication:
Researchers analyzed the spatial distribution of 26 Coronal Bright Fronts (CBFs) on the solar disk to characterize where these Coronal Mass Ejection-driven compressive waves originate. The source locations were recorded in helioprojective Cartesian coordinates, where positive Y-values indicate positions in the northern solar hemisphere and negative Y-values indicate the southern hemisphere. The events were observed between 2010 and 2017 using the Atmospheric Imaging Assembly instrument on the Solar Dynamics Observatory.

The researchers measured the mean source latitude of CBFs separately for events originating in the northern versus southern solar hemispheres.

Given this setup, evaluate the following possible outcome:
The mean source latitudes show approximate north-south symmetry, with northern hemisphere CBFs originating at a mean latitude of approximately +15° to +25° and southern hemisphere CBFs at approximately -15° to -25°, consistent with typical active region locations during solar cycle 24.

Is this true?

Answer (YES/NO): YES